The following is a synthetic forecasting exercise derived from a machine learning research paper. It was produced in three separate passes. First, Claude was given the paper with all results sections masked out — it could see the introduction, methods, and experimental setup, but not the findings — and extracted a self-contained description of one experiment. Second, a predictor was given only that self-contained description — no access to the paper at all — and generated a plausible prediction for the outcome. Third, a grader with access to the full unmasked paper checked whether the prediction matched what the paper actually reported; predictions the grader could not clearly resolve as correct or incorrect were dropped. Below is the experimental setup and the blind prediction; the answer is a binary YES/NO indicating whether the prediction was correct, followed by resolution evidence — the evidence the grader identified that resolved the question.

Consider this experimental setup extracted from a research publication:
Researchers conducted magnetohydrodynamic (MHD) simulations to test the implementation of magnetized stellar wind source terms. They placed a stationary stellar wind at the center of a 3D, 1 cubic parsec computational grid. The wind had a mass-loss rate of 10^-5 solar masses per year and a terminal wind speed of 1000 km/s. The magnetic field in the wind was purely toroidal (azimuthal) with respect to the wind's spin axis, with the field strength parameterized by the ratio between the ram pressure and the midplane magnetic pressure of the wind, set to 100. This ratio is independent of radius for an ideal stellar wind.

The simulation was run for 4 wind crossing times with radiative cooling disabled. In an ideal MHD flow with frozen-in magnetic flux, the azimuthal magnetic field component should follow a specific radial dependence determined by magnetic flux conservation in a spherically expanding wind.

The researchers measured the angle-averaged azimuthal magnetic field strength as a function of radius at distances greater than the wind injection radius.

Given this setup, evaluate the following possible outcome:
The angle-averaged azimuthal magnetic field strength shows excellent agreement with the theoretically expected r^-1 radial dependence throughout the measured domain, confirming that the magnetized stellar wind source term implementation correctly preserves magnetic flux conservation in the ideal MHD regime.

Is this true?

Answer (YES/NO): YES